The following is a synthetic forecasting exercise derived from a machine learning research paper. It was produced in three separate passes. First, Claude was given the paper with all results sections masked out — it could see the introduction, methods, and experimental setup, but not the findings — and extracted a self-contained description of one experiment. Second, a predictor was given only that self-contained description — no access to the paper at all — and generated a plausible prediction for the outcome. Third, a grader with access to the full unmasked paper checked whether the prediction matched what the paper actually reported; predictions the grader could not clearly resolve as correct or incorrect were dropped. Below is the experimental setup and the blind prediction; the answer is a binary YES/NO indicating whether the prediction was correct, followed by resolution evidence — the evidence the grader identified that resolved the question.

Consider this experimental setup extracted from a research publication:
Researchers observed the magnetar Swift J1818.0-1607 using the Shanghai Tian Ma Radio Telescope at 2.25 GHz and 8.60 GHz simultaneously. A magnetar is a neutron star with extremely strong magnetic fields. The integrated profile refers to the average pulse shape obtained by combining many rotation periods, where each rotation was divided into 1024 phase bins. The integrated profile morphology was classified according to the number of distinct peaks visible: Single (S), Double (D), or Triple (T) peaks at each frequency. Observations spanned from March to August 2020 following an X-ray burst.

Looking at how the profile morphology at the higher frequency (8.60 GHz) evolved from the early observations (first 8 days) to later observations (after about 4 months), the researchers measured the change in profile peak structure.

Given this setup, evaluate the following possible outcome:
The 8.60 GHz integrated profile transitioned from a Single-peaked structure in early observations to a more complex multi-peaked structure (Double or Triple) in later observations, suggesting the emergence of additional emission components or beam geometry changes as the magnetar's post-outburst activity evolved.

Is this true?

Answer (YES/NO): NO